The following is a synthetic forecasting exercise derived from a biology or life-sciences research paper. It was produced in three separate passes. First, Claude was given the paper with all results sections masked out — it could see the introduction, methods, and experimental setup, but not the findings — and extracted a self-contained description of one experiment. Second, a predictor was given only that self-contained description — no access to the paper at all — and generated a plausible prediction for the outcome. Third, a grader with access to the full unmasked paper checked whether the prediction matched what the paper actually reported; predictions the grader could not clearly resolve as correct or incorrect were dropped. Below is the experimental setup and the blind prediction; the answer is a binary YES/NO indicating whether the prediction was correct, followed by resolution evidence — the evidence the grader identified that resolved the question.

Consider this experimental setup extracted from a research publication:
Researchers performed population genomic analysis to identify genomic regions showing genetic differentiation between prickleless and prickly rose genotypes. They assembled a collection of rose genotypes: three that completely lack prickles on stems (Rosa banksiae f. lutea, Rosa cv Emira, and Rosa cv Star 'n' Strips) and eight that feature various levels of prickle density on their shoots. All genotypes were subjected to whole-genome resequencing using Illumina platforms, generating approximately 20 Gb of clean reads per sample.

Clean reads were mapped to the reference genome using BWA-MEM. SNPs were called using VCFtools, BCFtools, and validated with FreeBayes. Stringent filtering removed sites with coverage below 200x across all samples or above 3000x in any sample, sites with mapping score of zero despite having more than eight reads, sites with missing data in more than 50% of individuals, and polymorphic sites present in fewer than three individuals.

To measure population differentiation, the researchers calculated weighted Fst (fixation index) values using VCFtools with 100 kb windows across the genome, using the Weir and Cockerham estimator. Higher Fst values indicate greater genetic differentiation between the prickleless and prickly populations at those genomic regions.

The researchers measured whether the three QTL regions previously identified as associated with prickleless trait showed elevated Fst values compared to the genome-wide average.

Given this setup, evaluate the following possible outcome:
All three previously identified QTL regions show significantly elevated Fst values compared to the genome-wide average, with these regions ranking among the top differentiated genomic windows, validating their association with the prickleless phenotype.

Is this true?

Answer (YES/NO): YES